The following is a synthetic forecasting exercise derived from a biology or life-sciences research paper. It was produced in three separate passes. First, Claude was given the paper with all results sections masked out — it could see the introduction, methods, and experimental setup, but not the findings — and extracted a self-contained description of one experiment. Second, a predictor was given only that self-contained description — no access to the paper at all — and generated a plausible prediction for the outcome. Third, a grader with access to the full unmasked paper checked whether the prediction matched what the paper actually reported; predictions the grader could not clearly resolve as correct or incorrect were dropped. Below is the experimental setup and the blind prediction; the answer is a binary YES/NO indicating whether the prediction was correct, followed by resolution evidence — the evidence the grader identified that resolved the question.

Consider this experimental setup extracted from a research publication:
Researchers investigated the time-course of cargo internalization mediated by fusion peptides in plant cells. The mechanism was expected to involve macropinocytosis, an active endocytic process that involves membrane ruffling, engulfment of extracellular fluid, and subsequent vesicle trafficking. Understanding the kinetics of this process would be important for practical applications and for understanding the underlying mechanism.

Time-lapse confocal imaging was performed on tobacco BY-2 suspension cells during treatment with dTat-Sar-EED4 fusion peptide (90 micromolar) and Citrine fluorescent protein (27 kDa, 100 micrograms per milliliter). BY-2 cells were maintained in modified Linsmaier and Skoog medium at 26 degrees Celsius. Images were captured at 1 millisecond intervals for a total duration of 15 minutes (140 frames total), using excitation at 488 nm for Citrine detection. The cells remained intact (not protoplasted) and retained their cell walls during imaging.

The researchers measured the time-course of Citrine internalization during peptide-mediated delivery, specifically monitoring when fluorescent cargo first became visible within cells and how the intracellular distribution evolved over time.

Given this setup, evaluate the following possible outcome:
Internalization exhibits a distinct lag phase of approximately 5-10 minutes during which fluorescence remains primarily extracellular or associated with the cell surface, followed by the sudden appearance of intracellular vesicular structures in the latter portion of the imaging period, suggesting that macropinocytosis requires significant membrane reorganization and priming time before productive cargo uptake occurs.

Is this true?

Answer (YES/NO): NO